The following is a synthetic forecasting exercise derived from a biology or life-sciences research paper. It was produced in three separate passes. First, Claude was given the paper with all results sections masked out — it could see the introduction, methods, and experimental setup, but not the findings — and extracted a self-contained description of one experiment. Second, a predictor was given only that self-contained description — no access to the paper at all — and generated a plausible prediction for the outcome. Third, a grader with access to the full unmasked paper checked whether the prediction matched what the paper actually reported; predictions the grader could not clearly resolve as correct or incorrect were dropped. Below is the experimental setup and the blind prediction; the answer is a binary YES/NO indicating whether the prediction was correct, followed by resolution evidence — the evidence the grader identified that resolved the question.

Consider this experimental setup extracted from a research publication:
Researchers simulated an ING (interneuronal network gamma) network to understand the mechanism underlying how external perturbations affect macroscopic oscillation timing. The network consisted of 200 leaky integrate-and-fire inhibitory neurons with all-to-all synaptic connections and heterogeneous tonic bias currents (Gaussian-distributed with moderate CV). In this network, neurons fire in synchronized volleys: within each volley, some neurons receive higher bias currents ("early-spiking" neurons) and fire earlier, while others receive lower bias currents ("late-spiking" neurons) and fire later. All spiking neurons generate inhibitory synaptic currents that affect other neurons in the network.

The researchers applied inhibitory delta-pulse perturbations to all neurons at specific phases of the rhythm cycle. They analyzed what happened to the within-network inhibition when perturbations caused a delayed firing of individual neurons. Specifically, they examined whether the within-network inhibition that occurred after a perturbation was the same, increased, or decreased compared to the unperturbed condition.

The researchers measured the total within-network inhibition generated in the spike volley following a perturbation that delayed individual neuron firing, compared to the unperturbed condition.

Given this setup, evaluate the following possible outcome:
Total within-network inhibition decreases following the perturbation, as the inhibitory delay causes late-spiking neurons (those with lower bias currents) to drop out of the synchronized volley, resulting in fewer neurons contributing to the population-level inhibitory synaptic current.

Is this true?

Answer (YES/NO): YES